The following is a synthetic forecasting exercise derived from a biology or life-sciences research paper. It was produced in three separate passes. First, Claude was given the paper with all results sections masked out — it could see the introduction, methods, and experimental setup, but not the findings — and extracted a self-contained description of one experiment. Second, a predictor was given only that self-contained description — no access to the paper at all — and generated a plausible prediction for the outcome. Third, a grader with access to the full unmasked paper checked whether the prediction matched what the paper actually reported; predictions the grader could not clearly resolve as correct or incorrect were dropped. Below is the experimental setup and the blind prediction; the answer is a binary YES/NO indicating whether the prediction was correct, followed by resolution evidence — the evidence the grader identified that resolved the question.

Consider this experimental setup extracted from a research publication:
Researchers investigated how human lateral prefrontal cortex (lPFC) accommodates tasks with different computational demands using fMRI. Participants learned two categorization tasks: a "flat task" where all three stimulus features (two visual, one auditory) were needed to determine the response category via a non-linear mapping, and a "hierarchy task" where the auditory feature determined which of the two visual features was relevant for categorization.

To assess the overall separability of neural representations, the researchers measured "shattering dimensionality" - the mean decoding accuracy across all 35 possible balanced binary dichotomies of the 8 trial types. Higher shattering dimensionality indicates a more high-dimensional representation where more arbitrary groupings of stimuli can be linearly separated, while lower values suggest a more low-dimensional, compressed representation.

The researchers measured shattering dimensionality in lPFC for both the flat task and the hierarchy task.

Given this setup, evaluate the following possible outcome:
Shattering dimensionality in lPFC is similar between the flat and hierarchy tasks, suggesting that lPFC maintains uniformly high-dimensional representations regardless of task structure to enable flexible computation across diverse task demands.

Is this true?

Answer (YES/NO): NO